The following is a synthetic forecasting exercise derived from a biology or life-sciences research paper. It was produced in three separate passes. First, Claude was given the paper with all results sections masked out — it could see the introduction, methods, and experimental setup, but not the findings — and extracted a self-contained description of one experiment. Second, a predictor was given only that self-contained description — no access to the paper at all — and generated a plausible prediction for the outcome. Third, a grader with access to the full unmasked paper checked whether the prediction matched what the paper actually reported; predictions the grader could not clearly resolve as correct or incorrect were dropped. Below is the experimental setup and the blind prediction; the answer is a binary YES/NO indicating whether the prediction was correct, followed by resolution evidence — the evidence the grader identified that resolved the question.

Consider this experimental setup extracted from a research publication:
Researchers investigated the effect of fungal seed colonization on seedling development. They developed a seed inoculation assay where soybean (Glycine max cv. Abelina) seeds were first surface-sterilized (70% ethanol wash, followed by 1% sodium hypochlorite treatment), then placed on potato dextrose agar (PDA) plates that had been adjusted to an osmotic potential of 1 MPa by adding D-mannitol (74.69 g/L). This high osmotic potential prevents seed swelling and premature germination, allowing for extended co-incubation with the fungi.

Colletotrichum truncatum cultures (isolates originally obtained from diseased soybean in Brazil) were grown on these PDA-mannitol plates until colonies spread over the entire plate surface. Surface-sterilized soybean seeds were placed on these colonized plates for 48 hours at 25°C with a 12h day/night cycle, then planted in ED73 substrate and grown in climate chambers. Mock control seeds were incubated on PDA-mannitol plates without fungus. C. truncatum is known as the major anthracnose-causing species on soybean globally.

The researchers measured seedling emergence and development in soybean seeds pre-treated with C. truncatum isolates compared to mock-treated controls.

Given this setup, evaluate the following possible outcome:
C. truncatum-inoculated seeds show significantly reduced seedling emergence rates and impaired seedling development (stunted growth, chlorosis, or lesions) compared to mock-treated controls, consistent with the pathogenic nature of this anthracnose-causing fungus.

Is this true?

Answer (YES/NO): YES